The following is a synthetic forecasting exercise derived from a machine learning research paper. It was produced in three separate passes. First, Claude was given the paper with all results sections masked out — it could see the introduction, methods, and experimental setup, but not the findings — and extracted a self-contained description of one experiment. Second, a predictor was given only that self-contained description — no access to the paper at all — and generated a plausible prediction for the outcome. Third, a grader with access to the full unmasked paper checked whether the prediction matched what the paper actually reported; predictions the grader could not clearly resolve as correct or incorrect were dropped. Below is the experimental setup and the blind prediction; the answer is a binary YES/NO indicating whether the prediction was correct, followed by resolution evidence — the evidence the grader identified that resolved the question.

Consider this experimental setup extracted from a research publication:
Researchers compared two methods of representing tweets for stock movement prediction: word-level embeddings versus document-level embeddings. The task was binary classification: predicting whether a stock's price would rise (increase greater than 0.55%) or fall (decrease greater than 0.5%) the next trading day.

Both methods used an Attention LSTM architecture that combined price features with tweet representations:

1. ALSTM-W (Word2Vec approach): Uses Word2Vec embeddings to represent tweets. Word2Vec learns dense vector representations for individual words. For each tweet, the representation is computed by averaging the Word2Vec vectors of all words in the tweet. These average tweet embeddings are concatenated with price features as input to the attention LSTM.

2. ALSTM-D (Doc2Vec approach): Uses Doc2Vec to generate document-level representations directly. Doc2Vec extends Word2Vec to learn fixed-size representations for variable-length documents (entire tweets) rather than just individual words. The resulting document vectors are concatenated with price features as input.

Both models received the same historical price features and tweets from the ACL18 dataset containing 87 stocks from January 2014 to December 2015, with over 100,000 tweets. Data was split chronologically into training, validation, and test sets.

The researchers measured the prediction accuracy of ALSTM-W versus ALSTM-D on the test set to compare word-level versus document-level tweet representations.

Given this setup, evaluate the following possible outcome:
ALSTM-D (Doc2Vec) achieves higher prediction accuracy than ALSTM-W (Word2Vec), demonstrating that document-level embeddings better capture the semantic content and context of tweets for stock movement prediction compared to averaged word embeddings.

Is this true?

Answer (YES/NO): NO